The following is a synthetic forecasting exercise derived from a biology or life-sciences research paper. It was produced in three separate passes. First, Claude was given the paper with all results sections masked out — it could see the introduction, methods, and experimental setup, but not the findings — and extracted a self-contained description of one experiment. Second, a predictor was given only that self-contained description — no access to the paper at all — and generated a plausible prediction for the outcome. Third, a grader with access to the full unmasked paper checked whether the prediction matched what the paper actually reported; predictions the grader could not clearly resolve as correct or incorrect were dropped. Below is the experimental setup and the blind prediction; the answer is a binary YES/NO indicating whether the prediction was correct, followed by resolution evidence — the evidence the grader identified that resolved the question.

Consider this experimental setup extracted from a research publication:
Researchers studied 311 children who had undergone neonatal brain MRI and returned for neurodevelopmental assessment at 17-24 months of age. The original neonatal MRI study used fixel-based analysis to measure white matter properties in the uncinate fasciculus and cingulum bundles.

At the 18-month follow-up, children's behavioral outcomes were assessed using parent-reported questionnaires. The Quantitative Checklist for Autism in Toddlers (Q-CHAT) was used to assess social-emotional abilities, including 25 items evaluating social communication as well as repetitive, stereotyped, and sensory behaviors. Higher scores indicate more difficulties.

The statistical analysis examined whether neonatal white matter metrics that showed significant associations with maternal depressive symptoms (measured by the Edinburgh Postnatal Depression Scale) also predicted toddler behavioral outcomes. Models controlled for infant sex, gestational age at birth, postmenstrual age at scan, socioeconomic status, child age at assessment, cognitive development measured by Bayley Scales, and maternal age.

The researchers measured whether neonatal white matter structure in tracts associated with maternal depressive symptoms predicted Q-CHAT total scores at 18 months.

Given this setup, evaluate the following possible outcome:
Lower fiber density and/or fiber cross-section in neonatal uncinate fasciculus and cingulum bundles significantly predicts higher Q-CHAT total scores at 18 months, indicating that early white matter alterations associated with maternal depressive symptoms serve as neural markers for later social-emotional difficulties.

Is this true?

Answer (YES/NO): NO